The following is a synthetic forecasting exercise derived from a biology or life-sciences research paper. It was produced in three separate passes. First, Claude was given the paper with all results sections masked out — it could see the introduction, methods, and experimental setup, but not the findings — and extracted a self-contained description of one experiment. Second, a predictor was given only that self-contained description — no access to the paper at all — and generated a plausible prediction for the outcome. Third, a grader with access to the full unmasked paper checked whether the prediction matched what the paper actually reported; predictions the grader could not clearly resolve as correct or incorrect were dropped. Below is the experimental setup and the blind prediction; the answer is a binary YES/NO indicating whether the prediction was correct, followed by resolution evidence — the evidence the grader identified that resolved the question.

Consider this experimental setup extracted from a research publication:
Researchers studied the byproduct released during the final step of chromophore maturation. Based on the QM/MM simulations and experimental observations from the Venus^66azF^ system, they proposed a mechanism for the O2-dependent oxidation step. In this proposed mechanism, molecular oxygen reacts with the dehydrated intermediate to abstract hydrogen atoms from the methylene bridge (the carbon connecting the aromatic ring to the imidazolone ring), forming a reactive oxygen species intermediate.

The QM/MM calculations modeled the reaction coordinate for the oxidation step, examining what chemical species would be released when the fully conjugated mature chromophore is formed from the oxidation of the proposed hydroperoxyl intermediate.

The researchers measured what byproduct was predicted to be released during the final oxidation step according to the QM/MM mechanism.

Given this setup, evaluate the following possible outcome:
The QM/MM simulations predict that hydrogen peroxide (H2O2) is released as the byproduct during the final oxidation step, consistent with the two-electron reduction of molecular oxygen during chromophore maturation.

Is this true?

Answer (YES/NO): YES